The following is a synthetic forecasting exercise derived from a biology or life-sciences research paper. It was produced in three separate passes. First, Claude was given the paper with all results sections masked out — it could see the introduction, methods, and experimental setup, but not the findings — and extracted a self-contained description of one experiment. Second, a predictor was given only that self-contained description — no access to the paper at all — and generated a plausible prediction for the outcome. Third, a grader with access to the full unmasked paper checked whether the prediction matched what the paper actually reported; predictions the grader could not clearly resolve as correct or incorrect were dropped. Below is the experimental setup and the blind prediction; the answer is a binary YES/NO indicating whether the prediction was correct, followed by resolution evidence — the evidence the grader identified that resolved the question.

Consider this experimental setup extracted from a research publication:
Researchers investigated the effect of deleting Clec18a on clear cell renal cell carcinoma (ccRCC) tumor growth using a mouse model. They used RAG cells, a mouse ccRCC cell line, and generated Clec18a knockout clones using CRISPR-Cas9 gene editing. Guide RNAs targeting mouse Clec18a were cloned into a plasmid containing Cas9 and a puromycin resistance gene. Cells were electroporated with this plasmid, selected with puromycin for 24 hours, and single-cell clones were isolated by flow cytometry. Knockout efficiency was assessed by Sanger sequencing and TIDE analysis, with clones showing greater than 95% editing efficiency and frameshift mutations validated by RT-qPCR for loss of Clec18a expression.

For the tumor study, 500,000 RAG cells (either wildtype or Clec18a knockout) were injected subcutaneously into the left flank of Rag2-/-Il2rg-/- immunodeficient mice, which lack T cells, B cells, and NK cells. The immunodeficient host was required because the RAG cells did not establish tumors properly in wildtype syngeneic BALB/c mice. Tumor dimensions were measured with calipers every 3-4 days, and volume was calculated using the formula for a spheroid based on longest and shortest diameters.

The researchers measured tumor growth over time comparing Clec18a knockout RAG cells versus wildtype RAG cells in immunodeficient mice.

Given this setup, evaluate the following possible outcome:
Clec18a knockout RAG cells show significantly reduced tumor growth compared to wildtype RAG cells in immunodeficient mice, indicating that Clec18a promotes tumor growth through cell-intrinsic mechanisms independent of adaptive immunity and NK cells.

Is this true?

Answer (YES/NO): NO